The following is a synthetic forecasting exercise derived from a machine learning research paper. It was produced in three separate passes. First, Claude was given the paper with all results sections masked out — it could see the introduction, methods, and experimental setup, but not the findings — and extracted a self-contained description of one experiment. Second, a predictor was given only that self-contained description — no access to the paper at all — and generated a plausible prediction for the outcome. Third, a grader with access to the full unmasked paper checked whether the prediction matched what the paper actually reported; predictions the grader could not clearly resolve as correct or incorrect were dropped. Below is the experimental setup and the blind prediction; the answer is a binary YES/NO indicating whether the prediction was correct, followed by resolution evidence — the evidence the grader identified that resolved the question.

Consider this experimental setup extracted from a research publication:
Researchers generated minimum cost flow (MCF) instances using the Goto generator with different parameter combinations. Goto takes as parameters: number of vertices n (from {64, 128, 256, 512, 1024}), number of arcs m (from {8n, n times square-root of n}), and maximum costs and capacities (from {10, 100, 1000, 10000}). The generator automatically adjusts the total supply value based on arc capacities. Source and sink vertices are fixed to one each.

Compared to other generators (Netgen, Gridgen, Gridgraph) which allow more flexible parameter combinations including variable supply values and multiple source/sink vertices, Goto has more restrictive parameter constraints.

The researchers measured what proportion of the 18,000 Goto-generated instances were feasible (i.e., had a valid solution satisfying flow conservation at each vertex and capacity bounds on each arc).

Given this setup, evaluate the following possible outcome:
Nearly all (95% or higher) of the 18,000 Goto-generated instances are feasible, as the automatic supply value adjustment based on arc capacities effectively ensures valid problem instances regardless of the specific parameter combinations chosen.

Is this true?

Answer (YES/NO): YES